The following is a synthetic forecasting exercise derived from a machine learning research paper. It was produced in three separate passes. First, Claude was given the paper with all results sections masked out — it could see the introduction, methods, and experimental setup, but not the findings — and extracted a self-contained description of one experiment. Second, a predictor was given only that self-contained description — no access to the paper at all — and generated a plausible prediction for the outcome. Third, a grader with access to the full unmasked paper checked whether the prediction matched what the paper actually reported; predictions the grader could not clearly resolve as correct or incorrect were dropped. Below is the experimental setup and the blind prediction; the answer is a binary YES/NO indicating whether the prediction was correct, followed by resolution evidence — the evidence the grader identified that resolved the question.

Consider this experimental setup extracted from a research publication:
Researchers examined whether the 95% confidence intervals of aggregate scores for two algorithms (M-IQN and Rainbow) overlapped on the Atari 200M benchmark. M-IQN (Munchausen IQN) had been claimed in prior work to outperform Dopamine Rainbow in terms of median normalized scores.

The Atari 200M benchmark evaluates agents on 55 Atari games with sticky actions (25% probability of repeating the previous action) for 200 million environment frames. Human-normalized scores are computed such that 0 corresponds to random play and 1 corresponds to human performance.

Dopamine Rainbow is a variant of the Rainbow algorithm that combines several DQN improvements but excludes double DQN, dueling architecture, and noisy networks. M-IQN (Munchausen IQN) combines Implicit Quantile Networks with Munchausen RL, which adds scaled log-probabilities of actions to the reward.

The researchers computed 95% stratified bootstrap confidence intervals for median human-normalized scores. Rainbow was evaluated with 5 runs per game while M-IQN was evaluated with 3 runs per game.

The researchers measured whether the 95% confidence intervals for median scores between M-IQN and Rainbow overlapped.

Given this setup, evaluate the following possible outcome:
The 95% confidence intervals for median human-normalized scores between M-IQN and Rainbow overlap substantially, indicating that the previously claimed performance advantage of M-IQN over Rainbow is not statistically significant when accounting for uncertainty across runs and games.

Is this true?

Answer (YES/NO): YES